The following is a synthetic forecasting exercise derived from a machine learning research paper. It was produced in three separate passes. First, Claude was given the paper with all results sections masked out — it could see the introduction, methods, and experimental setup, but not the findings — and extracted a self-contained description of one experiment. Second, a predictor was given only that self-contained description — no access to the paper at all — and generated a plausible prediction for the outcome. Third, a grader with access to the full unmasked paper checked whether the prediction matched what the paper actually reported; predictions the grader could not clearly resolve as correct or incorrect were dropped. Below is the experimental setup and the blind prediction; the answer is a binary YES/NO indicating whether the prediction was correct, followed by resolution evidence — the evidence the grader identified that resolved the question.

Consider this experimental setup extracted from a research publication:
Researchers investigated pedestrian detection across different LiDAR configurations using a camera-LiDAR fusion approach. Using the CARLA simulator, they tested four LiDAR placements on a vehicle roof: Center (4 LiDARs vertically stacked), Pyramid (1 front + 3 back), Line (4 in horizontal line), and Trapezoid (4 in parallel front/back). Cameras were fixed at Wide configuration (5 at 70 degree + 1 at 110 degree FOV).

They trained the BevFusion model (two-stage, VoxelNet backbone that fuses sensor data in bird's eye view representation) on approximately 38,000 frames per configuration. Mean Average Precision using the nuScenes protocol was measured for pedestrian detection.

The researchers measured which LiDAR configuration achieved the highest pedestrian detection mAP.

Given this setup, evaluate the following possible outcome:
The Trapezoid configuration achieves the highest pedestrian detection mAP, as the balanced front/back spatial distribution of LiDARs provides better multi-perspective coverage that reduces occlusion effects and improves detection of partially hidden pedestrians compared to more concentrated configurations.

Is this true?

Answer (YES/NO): NO